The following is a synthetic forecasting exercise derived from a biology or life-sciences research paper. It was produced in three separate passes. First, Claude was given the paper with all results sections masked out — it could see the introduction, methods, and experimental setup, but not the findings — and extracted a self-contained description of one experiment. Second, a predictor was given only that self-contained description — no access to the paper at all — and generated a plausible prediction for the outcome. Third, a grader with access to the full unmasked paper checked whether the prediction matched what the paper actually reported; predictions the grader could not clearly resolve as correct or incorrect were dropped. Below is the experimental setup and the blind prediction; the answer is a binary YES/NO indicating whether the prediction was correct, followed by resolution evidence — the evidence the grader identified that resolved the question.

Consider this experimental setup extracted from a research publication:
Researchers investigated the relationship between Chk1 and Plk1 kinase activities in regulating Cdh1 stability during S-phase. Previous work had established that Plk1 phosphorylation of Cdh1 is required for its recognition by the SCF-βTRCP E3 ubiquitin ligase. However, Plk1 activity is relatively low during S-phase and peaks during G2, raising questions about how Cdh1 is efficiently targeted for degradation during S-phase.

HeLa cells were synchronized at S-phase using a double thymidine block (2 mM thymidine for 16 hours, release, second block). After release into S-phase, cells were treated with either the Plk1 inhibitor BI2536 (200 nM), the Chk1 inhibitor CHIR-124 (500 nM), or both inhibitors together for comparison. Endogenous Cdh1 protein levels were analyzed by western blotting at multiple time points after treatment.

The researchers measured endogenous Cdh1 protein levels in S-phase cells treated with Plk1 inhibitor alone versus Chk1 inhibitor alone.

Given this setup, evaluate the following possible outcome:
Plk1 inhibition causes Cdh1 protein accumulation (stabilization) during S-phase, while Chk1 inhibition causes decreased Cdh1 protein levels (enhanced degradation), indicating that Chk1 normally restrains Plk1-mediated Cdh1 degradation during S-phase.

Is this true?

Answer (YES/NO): NO